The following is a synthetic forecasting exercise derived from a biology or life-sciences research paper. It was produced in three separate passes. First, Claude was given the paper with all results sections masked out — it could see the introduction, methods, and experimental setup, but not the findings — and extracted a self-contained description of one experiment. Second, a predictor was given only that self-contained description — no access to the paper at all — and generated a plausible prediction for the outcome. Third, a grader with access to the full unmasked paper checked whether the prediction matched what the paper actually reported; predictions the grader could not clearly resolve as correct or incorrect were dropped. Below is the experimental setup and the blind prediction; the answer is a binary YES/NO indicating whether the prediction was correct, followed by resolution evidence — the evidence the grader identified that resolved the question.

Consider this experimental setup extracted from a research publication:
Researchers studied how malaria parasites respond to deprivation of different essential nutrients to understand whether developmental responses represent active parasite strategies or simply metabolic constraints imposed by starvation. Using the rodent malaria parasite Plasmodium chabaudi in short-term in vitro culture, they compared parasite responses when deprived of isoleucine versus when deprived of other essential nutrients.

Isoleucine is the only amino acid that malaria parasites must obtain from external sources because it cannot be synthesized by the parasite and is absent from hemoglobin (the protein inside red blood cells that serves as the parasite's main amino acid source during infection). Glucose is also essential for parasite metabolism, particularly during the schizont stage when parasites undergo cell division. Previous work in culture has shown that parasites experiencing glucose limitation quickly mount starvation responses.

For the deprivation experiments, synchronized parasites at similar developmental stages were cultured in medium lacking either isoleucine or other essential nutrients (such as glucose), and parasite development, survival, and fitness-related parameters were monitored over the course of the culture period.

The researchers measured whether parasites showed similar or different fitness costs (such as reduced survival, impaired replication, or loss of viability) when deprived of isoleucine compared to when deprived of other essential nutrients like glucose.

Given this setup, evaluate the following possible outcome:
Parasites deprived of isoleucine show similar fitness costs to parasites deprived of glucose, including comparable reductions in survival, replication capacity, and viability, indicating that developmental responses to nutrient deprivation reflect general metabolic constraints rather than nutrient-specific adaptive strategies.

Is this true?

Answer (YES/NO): NO